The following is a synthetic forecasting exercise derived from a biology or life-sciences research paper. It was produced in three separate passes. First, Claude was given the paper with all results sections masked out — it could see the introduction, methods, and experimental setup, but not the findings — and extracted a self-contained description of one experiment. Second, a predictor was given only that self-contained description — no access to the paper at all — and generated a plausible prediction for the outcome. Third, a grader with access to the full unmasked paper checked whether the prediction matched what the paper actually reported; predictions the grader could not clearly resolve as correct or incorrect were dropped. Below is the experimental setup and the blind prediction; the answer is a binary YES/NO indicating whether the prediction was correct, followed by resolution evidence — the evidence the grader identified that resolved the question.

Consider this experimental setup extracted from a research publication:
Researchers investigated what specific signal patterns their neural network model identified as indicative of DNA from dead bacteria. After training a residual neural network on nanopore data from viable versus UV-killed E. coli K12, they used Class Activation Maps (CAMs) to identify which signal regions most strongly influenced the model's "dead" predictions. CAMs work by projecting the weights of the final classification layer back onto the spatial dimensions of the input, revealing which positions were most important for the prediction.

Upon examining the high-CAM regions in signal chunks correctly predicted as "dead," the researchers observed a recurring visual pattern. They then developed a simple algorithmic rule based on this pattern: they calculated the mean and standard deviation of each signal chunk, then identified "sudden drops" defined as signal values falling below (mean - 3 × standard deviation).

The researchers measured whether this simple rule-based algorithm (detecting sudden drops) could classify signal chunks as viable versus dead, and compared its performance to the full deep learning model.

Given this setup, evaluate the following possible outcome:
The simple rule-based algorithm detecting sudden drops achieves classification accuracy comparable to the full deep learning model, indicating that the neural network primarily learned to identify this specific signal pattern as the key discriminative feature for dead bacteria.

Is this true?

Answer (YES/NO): NO